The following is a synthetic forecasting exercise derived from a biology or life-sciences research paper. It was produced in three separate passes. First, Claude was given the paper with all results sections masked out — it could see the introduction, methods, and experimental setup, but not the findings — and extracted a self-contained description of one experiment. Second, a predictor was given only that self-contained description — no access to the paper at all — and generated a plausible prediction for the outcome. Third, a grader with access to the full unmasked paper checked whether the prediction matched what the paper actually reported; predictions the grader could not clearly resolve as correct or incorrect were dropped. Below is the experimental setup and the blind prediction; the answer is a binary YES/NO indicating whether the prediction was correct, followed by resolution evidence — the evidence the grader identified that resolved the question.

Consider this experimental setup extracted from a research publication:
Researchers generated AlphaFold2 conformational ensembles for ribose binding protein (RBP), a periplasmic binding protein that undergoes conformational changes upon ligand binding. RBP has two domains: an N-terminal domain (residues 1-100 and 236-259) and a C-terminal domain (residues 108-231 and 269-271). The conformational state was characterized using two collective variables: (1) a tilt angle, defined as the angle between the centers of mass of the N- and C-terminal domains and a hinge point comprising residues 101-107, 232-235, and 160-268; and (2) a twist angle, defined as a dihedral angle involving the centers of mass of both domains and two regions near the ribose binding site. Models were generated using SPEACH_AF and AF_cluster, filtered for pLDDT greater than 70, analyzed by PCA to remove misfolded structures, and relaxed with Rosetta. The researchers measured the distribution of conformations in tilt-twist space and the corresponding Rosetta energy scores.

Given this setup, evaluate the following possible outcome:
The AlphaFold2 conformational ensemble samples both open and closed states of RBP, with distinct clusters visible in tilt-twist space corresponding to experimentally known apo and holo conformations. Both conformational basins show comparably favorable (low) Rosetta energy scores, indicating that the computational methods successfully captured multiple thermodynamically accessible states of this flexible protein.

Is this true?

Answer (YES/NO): NO